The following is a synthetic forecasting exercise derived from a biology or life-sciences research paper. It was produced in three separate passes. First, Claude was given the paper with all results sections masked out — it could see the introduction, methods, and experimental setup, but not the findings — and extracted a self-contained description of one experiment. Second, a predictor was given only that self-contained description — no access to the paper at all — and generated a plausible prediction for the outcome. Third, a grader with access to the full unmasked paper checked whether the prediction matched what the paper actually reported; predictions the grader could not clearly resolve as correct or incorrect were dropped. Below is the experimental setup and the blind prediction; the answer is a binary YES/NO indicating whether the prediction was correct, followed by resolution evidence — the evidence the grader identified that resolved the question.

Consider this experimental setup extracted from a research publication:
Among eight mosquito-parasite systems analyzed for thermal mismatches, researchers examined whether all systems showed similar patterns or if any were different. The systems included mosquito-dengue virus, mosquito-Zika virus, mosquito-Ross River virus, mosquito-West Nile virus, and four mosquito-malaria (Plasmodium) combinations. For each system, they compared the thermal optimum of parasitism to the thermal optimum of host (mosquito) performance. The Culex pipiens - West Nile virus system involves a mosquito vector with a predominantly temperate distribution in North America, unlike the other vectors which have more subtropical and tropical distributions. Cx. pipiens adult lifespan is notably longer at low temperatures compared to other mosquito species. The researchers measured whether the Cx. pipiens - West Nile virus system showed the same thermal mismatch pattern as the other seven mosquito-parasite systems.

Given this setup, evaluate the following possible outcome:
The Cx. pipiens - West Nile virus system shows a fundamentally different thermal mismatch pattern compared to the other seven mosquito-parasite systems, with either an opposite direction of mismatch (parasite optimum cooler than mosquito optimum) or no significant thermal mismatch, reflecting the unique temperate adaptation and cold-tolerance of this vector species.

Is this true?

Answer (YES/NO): NO